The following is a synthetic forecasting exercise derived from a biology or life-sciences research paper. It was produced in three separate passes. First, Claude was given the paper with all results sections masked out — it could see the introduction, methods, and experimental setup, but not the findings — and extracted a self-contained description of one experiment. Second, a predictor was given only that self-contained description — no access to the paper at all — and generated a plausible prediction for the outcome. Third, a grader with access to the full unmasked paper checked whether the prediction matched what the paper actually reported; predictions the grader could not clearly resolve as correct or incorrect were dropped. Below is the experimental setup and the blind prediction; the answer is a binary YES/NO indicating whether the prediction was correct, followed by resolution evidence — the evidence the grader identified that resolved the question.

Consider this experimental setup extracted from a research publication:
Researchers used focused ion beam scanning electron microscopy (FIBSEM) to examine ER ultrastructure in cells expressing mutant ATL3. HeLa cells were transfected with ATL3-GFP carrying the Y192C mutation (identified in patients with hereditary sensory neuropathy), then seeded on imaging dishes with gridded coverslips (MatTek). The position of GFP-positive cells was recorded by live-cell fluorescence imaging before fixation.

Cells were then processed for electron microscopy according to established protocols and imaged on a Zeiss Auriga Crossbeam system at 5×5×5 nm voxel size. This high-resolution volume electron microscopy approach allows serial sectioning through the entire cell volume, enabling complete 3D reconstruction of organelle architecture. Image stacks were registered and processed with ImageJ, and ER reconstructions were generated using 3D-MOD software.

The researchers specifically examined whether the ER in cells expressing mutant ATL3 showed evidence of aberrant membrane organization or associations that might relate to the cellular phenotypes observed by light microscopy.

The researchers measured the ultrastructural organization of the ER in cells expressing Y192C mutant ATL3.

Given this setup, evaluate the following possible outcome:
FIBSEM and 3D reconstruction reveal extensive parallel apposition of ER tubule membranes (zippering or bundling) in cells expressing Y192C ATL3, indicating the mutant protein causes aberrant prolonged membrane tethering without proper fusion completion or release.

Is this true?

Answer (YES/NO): YES